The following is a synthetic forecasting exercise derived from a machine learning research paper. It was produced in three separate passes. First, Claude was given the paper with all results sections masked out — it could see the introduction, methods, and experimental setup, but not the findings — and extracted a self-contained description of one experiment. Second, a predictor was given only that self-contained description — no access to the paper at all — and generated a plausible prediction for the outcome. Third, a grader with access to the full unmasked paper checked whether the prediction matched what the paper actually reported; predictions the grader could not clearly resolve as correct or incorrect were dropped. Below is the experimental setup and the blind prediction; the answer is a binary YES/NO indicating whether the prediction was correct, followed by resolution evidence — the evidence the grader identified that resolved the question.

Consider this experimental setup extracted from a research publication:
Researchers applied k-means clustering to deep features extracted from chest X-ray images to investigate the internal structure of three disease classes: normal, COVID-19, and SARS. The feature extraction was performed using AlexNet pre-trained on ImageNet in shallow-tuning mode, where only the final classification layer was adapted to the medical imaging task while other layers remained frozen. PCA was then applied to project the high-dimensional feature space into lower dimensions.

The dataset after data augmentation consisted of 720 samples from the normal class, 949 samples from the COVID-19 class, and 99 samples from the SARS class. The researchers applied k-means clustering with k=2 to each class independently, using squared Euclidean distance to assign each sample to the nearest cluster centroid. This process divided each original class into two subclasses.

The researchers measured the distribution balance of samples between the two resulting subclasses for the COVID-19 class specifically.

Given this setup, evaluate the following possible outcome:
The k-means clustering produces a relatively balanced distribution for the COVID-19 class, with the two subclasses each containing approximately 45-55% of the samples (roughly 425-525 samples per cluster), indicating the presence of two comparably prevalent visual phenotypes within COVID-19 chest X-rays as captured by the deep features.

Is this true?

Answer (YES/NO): NO